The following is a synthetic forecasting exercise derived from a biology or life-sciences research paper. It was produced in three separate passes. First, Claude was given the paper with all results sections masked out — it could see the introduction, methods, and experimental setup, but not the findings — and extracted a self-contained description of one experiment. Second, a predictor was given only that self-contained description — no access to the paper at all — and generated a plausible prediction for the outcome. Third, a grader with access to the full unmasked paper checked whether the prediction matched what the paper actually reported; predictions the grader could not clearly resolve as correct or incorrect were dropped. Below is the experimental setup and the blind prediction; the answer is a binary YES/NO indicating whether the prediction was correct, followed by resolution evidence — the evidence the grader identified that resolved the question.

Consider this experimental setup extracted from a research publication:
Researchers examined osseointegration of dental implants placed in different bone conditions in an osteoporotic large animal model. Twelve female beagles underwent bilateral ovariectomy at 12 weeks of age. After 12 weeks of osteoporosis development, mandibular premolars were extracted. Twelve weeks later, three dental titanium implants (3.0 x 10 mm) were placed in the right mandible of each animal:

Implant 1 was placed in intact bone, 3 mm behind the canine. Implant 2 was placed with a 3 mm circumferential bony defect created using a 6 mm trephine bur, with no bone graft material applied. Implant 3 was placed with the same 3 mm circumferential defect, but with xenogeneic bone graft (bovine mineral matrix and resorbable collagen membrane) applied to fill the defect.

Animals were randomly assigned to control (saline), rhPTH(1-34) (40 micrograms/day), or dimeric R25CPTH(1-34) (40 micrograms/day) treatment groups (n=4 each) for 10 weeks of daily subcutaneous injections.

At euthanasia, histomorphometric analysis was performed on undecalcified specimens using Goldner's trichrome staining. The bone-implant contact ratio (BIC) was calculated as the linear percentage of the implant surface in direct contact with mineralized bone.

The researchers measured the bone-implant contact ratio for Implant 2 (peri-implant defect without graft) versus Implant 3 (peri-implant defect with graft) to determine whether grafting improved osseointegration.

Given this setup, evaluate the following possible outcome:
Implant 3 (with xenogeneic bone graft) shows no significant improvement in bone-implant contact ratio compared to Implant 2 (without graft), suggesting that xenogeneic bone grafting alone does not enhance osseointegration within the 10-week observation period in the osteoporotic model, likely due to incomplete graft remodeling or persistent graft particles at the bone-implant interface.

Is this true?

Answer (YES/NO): YES